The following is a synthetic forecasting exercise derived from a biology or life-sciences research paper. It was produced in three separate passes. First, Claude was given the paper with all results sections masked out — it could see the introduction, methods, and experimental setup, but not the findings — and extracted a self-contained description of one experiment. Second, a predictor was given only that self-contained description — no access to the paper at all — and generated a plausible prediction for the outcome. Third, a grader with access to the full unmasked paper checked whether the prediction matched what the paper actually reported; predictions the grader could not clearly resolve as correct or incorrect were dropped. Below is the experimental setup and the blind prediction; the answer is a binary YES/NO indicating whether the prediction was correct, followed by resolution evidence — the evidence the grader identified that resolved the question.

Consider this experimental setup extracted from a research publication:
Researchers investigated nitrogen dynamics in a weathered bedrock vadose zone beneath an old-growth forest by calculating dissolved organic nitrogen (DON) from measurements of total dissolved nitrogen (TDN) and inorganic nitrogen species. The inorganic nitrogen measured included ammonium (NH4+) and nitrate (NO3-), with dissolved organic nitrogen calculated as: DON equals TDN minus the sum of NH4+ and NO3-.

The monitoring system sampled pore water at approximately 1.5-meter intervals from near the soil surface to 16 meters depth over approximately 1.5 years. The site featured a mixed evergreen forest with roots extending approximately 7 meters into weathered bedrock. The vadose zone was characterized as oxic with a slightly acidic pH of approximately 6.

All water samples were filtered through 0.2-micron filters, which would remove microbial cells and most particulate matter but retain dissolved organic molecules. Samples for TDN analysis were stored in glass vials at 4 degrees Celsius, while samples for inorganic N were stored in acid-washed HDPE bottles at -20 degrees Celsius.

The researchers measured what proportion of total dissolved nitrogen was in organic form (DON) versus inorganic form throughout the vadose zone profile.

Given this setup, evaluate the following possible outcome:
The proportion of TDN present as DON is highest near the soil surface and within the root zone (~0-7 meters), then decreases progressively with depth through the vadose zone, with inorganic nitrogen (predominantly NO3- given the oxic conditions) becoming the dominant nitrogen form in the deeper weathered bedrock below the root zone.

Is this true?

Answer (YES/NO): NO